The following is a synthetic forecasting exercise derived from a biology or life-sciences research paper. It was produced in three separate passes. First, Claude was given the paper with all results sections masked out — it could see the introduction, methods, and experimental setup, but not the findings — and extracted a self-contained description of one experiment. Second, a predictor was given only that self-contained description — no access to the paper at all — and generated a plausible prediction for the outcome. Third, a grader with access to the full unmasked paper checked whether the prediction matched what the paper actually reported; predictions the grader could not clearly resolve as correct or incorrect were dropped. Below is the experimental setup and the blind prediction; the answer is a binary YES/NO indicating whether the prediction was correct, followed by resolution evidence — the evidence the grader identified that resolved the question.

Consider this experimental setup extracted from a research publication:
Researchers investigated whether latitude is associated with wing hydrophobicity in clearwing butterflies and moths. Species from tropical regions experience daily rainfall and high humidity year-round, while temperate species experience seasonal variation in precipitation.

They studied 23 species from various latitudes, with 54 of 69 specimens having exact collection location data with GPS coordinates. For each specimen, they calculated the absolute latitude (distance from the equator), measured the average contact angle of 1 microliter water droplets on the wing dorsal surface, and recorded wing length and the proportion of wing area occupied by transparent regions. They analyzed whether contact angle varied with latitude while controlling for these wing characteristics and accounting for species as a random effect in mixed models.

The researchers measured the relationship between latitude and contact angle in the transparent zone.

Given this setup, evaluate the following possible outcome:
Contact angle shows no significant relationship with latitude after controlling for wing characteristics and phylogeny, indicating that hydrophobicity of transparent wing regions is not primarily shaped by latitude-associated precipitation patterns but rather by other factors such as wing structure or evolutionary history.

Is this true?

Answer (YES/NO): NO